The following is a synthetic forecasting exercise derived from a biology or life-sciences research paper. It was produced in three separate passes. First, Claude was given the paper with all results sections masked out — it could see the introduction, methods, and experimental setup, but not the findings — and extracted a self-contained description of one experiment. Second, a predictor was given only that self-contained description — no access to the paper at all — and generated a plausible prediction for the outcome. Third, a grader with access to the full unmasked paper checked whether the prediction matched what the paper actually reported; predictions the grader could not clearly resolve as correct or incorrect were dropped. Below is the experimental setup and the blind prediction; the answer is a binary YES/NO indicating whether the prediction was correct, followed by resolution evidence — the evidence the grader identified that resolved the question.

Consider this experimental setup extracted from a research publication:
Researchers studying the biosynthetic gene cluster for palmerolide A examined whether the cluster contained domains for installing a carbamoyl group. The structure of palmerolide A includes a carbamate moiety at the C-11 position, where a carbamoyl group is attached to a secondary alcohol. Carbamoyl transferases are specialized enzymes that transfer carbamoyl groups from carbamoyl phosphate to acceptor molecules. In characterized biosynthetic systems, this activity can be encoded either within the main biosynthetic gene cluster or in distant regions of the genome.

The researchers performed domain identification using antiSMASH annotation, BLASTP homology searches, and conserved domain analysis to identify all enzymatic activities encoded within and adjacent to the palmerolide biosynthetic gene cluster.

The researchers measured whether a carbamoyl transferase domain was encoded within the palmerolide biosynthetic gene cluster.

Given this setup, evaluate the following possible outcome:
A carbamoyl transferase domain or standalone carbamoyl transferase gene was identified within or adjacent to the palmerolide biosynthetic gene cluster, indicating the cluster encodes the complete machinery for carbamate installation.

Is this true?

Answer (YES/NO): YES